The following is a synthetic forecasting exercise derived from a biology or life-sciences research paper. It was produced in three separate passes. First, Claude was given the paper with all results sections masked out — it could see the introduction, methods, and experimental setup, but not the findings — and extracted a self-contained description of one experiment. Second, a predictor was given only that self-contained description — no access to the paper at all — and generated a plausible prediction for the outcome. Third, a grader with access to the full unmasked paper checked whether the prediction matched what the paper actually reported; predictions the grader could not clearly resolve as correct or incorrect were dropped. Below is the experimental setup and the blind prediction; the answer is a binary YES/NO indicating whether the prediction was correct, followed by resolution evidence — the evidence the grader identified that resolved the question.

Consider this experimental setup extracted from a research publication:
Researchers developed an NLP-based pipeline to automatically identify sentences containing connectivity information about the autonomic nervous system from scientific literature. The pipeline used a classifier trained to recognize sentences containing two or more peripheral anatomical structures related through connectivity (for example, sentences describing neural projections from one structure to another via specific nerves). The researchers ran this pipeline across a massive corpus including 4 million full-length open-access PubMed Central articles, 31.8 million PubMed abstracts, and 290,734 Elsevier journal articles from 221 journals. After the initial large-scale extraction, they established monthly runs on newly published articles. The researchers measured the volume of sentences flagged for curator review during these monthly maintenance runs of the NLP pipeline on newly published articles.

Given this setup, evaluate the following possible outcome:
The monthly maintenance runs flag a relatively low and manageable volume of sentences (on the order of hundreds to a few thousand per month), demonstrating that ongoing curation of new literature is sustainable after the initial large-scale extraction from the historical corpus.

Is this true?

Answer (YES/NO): NO